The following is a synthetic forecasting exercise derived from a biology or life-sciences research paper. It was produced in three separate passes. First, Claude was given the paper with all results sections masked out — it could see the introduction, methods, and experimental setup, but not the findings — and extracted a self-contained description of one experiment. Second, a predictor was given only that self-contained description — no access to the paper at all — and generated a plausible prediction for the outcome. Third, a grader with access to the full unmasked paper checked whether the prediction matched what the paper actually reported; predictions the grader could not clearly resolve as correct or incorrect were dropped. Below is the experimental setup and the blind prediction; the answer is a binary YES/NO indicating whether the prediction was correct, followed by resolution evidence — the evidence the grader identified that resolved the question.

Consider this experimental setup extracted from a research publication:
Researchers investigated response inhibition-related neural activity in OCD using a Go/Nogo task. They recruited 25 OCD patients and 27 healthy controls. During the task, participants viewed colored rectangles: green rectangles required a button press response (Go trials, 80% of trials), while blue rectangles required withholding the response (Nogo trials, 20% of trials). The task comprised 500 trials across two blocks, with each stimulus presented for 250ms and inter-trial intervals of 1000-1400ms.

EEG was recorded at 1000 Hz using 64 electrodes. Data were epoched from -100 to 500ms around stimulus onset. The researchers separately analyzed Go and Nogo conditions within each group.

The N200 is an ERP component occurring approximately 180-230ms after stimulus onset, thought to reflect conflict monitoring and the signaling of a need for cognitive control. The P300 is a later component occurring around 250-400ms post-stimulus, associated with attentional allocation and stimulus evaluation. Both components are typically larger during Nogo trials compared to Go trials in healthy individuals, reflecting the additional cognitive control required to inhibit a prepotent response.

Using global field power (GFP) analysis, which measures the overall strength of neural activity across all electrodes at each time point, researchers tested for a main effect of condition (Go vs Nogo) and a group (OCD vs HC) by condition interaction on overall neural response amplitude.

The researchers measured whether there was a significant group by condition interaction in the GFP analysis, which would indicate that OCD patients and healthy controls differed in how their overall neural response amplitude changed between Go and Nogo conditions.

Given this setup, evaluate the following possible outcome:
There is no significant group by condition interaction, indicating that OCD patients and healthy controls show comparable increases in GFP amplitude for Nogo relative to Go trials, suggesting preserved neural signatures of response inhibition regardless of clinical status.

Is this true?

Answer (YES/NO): YES